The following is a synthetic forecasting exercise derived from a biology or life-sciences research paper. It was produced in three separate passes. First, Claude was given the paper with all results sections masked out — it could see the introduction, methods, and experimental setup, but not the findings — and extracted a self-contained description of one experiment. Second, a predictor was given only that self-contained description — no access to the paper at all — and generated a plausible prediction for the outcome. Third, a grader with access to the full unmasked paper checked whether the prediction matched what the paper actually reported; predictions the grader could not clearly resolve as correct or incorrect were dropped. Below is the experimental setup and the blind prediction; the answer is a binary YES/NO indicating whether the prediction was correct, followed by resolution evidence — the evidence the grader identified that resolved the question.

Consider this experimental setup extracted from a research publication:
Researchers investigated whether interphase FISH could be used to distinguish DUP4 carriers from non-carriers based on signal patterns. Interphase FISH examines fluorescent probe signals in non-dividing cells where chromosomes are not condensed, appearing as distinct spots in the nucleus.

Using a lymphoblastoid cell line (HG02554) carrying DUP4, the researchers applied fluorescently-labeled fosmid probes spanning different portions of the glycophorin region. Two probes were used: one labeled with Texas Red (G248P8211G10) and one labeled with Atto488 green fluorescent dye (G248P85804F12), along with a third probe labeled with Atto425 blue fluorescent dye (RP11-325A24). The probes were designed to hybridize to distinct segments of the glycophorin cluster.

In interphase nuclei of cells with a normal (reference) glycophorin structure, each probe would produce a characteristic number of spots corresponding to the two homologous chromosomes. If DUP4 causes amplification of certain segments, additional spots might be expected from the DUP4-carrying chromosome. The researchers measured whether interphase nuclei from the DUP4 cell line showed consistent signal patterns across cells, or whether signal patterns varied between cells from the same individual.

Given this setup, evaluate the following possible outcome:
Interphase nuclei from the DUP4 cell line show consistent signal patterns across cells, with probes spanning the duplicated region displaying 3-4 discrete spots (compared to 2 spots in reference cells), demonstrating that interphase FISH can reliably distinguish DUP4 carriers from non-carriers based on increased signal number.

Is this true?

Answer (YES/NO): NO